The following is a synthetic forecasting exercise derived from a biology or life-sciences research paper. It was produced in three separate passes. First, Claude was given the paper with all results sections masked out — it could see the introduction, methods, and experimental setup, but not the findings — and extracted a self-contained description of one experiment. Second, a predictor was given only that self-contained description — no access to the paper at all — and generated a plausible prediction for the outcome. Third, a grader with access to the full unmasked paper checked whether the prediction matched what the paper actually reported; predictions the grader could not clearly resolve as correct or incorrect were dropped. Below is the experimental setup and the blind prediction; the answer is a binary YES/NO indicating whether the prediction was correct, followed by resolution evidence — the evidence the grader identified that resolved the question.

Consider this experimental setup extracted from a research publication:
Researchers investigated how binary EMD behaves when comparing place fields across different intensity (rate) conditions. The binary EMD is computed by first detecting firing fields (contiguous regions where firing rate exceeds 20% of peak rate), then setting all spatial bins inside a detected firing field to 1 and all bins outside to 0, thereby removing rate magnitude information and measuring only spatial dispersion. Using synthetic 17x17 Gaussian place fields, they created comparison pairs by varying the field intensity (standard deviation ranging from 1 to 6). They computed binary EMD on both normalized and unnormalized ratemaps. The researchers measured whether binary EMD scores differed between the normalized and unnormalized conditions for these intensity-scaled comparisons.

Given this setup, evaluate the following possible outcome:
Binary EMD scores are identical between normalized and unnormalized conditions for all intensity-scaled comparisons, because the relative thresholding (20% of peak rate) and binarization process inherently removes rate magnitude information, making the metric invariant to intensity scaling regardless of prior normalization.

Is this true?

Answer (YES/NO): YES